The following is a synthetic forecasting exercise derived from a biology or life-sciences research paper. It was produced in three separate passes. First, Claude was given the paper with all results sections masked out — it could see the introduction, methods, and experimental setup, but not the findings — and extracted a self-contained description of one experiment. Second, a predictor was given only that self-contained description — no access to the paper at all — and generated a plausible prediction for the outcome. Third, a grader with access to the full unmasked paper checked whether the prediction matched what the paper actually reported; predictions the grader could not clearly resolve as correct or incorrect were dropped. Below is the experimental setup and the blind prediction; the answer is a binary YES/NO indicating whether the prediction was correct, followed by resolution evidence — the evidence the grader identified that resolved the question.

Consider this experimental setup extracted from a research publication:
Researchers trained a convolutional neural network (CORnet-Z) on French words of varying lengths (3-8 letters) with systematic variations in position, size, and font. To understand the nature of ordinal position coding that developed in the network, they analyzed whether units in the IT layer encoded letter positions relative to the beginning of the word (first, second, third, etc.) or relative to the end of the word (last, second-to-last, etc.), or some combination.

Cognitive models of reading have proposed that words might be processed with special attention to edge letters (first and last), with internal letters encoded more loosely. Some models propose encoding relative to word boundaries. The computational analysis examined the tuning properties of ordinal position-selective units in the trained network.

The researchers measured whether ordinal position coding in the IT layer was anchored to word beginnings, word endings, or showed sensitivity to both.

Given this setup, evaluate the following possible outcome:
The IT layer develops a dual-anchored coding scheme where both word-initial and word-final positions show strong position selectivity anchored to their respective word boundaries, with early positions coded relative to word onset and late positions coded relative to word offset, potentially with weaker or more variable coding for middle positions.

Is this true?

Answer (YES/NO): YES